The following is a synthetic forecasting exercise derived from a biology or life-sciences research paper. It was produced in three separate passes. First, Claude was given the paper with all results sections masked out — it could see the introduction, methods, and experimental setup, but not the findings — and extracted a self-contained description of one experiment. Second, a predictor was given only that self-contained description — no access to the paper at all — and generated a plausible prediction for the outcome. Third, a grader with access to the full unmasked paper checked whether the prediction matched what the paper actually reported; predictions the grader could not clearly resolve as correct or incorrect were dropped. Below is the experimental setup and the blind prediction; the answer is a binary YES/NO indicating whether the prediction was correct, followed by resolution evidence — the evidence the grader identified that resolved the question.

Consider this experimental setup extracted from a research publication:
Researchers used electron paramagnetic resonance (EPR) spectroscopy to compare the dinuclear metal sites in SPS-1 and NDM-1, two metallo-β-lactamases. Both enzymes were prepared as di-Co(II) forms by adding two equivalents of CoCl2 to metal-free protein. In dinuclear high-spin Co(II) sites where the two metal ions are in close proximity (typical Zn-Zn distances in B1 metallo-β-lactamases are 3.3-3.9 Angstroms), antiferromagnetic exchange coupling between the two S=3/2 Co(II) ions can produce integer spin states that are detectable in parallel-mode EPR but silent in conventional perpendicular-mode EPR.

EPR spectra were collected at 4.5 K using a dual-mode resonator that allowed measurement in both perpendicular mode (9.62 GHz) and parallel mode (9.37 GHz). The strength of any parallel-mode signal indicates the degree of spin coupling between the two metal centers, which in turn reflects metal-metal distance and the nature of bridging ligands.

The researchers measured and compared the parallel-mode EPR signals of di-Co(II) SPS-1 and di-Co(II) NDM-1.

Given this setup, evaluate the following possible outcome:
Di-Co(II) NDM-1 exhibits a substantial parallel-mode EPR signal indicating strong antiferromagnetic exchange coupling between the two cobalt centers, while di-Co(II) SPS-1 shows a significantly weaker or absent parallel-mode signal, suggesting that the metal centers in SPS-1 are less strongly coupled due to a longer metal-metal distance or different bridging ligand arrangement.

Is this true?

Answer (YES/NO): YES